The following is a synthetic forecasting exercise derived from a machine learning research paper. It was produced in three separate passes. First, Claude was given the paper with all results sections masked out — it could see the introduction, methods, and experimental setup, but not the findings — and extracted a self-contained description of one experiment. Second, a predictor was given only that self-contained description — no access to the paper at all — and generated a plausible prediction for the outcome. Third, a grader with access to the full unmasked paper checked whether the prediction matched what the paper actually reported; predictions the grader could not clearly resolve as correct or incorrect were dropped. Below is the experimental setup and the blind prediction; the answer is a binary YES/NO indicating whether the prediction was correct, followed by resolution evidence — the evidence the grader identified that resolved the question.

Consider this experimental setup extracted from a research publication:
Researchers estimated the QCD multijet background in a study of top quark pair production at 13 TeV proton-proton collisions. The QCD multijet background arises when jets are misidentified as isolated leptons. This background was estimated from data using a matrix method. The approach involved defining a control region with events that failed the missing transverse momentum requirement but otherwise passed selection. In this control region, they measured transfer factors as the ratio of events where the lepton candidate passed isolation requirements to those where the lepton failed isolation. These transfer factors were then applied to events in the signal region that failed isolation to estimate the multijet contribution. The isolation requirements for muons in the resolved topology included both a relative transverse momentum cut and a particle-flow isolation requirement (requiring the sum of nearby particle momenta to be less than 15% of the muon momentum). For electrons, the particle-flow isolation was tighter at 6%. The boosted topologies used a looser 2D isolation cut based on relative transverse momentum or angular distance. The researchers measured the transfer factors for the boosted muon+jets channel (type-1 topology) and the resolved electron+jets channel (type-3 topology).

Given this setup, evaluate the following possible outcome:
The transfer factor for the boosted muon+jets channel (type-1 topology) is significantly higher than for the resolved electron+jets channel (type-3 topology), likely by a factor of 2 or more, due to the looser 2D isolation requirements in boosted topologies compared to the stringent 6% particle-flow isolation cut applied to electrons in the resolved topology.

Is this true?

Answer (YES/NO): NO